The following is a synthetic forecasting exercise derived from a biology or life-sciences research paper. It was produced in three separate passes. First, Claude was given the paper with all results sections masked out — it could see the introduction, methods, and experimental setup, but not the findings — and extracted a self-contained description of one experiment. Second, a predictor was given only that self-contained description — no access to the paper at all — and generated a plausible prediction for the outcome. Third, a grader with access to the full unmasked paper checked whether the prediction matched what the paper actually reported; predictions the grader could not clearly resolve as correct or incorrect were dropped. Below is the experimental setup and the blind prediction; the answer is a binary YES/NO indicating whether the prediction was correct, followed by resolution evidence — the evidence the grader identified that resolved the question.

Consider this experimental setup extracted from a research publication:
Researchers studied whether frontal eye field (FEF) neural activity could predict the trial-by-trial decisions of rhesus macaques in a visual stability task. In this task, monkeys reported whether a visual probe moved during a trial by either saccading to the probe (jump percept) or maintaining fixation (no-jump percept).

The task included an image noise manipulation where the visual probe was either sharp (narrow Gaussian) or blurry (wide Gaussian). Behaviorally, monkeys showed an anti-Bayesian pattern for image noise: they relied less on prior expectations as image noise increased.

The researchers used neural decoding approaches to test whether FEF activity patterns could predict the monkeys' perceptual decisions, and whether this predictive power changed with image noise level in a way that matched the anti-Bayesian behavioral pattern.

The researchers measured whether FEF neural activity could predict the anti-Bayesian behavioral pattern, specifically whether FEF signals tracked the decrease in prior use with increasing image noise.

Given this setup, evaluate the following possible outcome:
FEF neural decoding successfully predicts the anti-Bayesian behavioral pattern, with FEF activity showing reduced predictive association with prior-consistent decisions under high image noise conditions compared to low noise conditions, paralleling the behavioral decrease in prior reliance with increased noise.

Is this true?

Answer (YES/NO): YES